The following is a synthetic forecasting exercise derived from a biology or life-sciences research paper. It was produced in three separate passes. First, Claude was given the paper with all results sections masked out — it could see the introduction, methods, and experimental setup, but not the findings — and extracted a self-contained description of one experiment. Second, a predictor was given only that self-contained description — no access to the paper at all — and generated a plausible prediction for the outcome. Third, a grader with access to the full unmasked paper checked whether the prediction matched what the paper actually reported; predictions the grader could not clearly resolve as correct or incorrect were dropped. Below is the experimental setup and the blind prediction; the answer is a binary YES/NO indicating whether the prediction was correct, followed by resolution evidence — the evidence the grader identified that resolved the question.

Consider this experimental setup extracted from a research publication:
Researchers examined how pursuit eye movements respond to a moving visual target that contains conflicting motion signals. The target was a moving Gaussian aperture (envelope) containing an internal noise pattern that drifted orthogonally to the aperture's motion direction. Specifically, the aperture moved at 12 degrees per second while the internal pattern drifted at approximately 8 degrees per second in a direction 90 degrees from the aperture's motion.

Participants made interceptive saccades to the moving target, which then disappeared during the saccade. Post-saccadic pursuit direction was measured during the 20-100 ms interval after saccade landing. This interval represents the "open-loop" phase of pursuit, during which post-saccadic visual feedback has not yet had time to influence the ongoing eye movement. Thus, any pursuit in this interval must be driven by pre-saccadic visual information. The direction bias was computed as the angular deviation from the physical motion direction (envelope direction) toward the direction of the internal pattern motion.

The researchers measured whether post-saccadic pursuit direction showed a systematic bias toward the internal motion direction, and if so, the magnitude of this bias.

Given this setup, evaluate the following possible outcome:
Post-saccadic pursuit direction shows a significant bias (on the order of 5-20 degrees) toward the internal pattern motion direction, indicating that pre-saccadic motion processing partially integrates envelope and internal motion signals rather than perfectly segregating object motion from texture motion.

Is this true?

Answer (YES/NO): NO